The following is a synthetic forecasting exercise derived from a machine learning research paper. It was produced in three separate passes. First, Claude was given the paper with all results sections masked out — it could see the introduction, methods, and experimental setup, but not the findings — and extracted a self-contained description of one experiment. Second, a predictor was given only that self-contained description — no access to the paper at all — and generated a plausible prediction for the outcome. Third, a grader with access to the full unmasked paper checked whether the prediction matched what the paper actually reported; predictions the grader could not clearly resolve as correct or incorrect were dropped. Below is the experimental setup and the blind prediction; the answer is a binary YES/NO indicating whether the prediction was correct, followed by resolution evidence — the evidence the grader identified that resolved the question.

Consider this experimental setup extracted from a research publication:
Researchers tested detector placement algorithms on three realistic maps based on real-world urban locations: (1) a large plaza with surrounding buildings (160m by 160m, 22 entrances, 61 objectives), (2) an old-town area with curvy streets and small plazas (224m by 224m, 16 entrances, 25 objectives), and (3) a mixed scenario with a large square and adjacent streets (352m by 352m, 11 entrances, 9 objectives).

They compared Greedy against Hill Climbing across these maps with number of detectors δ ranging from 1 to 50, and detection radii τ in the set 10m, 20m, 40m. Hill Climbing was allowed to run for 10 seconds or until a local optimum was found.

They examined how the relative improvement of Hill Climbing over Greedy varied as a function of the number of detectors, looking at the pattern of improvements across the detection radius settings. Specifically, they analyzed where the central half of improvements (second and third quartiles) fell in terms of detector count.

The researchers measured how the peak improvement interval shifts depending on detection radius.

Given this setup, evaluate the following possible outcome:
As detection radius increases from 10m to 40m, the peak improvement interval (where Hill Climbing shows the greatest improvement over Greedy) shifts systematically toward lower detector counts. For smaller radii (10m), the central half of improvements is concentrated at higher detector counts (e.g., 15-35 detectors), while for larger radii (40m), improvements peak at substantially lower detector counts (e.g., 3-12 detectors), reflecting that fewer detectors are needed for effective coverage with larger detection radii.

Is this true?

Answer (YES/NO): NO